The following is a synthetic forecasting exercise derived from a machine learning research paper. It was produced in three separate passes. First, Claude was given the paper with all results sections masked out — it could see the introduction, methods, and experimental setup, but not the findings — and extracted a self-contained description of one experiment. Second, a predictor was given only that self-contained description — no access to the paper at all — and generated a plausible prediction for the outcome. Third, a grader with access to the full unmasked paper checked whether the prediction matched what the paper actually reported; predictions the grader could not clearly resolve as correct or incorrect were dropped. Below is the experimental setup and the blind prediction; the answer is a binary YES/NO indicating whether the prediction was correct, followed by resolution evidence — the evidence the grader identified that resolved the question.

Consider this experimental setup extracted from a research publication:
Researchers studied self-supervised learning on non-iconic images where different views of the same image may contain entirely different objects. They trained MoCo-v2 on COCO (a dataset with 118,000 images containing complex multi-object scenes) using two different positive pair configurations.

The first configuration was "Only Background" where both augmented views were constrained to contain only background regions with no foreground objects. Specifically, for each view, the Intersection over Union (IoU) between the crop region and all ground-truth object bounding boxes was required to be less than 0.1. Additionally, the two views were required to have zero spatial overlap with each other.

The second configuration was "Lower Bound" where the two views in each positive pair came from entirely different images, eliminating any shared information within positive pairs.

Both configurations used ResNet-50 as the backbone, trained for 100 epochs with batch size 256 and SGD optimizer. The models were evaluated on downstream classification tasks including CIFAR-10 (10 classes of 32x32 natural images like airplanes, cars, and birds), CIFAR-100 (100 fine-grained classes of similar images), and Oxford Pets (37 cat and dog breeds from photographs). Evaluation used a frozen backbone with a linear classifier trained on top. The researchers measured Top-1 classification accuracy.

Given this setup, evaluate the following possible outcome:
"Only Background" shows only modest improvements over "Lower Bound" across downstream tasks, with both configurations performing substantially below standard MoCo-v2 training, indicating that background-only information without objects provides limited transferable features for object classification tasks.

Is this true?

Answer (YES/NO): NO